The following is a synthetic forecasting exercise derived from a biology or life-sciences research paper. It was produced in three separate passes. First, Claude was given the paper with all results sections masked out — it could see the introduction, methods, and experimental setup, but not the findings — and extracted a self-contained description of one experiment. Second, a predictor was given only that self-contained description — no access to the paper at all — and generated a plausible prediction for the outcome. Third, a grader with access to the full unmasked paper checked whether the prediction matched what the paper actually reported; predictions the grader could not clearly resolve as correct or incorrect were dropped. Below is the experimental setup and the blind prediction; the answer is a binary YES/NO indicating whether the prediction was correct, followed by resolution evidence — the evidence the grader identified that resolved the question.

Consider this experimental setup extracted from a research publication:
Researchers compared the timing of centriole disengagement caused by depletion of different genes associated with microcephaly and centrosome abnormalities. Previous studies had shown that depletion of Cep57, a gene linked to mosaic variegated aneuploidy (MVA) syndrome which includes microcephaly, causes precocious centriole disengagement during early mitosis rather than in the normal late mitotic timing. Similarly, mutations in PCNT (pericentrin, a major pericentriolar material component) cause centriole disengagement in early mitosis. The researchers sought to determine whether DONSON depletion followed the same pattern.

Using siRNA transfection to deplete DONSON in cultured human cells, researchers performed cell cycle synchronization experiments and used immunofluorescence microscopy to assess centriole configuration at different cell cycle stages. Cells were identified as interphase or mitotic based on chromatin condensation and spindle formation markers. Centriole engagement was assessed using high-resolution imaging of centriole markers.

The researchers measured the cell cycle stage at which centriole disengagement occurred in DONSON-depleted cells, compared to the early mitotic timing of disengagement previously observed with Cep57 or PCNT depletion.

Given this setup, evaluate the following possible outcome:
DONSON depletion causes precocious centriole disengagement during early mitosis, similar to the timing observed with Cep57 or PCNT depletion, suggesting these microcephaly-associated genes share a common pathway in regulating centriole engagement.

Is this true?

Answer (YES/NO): NO